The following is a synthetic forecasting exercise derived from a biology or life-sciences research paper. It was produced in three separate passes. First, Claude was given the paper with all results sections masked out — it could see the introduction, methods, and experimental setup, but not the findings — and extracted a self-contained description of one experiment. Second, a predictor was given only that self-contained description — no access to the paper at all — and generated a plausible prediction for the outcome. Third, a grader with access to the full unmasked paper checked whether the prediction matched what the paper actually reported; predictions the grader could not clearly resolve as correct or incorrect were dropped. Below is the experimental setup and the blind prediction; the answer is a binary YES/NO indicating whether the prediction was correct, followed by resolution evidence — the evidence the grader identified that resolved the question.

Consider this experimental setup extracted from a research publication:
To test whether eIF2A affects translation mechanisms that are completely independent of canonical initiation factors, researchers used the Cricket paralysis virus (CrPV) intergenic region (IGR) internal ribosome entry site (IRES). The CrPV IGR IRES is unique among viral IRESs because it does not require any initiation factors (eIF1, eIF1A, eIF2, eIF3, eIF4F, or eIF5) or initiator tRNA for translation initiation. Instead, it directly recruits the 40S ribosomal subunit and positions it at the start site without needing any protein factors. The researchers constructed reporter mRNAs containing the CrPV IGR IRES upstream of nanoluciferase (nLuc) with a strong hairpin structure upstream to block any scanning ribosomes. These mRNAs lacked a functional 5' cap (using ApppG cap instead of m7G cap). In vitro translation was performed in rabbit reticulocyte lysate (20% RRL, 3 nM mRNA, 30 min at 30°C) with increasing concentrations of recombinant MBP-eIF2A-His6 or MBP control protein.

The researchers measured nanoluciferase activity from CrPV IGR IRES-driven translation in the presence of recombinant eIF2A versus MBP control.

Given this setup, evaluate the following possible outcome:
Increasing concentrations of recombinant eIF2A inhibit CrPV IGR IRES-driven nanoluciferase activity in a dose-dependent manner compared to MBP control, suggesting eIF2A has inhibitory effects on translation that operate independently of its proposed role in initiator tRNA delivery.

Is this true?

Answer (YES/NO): YES